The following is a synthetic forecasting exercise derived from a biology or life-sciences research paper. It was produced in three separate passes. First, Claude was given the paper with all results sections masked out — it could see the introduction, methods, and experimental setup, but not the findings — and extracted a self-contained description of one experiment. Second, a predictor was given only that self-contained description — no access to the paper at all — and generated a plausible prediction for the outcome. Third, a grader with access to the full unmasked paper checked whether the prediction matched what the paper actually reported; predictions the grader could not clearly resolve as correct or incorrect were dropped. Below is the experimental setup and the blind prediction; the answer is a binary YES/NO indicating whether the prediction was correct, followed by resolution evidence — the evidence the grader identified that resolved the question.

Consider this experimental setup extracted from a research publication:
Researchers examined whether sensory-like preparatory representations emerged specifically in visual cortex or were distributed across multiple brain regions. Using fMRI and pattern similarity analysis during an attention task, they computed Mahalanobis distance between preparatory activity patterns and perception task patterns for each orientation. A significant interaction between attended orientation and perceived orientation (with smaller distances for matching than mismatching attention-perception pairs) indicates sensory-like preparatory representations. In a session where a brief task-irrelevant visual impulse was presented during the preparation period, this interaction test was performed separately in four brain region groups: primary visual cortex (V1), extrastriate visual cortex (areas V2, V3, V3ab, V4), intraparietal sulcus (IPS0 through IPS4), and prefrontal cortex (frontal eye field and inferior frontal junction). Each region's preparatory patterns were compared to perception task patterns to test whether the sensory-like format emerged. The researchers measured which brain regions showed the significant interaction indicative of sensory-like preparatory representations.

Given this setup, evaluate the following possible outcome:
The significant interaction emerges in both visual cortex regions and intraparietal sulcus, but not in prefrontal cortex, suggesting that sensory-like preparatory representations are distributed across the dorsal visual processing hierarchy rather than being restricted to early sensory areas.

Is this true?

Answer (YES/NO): NO